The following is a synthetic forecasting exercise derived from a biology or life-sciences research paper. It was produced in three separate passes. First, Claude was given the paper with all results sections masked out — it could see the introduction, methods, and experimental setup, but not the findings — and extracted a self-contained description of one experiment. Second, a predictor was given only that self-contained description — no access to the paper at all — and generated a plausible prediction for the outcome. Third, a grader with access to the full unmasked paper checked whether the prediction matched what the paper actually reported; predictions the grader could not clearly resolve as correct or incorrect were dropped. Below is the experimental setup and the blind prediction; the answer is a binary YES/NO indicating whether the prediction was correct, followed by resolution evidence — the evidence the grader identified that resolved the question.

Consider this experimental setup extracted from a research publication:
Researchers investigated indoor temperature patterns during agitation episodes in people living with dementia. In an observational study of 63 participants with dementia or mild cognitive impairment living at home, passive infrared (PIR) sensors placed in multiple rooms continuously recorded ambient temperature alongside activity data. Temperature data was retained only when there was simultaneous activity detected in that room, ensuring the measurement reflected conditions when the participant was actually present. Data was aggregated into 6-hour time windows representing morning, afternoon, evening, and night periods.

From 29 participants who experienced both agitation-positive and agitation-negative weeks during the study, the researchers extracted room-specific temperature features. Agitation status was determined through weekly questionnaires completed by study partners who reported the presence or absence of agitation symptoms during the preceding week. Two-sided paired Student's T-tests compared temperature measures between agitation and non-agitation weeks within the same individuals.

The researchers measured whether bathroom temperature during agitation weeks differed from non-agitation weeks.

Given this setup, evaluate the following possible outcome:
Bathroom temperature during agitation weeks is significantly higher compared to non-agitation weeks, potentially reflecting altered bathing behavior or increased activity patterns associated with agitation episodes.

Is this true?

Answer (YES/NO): NO